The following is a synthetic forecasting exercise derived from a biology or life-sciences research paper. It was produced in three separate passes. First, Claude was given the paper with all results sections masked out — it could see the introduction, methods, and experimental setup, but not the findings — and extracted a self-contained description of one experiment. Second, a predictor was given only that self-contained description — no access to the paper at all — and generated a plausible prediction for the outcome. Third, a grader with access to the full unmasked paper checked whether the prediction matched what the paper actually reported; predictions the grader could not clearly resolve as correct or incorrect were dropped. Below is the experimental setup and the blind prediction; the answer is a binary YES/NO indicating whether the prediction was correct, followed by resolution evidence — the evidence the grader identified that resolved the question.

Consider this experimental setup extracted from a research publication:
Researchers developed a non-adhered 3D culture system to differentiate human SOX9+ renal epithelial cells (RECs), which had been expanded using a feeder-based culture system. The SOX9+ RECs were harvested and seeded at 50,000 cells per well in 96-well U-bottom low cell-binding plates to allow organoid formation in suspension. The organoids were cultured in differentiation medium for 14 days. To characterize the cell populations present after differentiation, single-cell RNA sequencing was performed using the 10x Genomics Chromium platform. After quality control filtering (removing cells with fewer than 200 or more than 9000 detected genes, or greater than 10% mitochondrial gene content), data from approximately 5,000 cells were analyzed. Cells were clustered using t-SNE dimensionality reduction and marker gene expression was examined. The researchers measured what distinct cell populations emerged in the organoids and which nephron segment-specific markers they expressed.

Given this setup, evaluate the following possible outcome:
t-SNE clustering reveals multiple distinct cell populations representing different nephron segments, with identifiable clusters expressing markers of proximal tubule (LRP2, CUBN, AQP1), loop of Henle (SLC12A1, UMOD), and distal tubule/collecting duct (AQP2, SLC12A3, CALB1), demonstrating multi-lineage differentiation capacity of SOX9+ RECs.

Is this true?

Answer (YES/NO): NO